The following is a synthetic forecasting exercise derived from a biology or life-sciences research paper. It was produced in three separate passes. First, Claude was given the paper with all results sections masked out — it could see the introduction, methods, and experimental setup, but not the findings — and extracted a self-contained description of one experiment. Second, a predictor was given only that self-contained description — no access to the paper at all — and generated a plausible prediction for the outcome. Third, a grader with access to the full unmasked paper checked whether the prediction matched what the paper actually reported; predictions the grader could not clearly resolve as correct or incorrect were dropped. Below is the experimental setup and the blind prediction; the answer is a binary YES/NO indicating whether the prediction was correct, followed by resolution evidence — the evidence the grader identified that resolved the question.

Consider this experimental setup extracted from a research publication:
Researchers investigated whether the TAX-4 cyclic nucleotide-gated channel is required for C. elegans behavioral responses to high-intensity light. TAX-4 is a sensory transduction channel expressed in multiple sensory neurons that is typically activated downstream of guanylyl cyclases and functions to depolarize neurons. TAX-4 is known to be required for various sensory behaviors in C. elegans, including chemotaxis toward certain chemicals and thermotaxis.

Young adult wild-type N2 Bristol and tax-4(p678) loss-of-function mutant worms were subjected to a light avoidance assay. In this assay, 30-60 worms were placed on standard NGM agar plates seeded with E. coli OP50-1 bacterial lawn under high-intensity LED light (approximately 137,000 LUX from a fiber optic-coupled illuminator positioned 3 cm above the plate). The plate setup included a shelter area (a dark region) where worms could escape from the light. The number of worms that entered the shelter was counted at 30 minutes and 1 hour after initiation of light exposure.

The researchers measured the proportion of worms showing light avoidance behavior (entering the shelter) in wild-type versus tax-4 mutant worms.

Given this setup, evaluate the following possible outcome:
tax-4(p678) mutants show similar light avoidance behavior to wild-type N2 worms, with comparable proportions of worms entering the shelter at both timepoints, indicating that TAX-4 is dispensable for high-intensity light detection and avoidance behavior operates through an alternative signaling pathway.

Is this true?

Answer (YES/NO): NO